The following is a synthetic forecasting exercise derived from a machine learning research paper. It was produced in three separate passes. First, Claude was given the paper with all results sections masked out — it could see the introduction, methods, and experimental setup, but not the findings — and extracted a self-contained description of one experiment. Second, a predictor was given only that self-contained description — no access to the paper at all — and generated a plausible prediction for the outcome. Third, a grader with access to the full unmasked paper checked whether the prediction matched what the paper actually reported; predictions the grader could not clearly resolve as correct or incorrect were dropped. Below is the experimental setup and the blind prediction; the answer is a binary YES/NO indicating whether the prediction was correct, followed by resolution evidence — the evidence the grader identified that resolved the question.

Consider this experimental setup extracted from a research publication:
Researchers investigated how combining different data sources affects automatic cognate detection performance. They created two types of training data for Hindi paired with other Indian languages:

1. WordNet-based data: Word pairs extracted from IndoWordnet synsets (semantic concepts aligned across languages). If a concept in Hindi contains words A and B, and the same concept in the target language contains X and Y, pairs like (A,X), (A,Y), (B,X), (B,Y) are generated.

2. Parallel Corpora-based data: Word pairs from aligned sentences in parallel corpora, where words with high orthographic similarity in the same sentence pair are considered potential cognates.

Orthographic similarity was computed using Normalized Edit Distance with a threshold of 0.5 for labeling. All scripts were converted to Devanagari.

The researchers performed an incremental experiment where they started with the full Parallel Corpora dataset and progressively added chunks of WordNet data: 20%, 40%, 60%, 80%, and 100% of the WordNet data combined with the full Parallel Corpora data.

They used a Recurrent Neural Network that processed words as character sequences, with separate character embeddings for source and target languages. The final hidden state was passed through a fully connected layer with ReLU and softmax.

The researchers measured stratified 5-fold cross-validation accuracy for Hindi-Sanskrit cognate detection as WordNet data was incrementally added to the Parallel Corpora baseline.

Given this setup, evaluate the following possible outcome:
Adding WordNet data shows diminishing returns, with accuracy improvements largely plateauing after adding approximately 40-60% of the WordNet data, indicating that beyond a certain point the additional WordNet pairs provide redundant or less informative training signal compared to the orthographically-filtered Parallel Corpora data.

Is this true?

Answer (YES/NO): NO